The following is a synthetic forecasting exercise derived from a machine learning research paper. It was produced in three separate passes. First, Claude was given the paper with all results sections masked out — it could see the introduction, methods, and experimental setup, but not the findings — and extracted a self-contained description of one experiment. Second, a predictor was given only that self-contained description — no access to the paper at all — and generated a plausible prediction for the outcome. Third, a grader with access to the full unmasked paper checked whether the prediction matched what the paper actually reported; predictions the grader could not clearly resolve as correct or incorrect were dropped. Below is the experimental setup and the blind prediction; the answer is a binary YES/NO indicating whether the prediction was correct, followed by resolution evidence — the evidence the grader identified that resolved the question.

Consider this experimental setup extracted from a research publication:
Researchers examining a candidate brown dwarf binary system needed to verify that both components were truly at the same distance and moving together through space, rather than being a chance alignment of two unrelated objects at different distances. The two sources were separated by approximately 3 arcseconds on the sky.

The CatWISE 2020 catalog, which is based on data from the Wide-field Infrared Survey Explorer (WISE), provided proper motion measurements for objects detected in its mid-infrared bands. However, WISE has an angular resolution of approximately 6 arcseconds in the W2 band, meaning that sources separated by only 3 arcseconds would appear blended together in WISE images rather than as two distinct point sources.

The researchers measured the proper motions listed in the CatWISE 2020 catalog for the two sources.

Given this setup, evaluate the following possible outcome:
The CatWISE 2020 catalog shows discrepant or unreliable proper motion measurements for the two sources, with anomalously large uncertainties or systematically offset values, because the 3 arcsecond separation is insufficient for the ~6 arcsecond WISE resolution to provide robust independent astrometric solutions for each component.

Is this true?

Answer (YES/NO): YES